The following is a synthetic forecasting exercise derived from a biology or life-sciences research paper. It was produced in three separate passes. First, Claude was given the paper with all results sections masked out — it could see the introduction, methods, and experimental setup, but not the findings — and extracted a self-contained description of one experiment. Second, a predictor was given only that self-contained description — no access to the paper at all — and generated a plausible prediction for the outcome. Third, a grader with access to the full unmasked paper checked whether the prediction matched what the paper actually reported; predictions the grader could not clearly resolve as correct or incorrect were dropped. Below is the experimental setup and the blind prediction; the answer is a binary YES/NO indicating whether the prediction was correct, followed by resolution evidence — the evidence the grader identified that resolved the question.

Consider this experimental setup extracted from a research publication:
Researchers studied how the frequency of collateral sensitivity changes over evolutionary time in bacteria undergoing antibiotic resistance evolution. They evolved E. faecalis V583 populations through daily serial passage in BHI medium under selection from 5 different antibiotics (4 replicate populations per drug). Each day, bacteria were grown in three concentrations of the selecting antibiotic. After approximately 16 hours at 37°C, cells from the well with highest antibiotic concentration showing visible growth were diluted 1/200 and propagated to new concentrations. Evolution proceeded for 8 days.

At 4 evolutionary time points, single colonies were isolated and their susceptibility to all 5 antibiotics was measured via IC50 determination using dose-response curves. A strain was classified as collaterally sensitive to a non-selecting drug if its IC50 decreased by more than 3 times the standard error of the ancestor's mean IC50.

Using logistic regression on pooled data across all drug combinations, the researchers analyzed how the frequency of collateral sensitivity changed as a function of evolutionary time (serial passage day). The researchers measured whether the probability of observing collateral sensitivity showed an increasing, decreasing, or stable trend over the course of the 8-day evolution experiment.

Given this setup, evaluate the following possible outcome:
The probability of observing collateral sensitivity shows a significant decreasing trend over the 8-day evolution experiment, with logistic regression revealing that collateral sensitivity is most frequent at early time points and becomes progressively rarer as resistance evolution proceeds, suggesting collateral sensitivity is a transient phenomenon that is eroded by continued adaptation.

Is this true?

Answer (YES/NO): NO